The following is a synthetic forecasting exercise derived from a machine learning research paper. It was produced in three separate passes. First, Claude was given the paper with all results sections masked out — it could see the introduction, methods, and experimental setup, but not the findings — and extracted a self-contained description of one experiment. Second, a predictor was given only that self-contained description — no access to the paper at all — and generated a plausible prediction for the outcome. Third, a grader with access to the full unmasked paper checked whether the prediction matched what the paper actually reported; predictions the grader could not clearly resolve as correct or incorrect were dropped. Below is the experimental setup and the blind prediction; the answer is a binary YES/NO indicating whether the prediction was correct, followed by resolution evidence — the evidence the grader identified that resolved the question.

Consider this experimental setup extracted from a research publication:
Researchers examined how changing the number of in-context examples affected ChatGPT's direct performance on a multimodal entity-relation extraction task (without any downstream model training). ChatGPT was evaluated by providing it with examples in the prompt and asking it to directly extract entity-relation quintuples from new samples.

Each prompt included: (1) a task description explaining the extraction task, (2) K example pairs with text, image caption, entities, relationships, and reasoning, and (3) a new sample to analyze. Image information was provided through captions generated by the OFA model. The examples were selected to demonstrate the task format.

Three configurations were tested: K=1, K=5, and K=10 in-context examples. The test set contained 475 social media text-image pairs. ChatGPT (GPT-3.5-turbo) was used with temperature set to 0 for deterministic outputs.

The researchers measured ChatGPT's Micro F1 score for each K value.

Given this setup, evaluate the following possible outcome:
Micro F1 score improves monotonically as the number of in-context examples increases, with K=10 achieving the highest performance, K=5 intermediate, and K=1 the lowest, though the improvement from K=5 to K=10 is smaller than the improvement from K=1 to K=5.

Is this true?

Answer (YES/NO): NO